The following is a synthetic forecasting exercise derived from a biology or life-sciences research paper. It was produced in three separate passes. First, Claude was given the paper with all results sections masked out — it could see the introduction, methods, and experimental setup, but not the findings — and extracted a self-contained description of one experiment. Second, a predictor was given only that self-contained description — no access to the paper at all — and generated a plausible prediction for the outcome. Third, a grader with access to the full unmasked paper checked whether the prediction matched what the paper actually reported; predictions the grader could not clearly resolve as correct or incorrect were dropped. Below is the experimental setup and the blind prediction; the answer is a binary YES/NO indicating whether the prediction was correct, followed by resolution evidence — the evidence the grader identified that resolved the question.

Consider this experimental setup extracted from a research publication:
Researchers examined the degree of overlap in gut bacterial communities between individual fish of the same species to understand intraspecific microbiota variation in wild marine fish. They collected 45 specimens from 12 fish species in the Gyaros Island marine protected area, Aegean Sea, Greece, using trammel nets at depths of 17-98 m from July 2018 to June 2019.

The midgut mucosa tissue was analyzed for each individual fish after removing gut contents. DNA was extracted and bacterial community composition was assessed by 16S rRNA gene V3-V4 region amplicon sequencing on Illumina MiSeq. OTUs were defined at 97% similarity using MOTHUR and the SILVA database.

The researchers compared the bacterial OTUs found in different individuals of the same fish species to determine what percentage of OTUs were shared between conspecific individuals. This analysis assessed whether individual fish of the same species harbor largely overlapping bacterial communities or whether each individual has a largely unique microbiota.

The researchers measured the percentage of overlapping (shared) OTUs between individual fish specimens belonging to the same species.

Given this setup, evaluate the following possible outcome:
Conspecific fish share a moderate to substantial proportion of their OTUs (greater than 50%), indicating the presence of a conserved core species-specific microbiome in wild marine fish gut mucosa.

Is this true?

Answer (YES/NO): NO